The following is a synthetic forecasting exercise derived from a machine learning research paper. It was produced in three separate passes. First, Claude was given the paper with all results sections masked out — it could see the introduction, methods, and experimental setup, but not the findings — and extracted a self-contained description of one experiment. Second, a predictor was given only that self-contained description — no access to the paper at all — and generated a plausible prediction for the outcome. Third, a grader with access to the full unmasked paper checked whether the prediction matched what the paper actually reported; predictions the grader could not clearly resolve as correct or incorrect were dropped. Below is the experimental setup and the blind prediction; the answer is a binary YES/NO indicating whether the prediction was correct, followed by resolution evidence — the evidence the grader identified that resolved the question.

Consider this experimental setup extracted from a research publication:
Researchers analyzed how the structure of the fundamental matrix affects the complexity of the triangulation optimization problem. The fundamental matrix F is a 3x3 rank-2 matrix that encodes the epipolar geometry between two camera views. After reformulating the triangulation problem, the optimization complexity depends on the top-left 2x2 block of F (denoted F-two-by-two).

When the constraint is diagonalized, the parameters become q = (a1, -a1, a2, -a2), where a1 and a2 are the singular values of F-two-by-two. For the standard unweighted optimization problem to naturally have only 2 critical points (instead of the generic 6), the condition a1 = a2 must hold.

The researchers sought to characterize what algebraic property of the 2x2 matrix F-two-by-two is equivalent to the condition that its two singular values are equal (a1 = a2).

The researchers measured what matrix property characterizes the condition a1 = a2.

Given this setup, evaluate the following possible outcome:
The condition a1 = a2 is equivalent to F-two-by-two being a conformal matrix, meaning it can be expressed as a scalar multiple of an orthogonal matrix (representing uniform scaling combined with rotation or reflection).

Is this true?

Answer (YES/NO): YES